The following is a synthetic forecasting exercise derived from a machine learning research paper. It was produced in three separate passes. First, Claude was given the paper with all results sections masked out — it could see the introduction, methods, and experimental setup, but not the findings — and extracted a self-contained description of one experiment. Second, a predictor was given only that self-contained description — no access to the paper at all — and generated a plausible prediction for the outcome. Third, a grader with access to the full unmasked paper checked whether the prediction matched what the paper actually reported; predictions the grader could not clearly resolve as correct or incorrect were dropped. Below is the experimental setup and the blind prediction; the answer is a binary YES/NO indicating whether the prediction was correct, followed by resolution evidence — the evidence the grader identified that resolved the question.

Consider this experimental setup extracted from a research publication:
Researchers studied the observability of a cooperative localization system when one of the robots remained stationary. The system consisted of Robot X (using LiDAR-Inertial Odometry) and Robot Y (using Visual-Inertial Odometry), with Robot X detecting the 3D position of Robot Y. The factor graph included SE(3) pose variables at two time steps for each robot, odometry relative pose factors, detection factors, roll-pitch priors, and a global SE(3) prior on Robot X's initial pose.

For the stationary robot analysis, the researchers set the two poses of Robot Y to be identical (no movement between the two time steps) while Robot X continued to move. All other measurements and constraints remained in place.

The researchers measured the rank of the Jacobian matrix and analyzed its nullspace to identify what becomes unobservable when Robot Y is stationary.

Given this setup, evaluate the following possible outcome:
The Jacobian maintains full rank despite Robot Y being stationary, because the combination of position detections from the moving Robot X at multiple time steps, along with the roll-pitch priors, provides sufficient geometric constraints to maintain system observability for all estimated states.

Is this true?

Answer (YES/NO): NO